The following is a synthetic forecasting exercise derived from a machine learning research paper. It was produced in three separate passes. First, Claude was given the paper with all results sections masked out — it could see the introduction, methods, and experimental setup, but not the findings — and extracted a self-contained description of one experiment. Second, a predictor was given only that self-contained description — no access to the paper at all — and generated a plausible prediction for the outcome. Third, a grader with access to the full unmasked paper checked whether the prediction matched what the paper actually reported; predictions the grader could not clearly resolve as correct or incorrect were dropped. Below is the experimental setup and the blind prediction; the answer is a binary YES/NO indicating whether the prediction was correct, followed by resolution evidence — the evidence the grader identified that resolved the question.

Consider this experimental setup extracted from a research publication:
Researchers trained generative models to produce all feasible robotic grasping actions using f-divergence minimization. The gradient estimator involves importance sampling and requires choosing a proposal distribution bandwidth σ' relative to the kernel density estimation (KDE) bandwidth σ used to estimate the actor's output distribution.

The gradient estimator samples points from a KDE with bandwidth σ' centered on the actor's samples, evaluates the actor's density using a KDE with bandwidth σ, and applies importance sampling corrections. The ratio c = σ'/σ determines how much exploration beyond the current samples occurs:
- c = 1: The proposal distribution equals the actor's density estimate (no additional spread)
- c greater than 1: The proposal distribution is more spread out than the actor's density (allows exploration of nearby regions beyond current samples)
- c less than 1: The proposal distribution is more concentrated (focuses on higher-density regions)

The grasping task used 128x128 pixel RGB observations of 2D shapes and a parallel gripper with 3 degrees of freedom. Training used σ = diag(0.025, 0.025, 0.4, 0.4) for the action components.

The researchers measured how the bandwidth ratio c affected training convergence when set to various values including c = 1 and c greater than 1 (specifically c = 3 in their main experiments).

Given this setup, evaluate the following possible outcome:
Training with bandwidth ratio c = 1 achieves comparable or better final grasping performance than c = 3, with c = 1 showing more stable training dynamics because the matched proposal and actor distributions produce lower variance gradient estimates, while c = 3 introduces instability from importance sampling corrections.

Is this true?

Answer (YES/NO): NO